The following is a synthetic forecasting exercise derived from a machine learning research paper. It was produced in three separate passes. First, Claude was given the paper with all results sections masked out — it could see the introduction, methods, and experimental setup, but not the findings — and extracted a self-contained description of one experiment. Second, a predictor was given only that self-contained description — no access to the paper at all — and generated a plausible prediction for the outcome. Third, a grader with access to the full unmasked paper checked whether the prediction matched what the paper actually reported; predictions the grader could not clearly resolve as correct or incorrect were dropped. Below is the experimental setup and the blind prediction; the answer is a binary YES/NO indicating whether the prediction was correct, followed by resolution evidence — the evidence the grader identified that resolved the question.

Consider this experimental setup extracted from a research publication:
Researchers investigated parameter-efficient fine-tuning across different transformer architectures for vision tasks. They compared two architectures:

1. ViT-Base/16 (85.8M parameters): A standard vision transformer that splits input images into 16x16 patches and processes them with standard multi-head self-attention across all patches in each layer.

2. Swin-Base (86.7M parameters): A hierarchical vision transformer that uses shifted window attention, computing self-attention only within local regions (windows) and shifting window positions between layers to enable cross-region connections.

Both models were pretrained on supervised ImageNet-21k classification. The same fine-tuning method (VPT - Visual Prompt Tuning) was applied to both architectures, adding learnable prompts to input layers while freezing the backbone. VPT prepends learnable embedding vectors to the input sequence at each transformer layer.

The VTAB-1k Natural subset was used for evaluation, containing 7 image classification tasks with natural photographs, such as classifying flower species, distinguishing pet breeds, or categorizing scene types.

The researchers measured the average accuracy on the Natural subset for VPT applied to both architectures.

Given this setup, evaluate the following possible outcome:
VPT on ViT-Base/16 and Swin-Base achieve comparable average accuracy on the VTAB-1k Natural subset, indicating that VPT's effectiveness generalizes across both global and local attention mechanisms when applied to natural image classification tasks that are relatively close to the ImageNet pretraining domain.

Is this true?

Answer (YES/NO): NO